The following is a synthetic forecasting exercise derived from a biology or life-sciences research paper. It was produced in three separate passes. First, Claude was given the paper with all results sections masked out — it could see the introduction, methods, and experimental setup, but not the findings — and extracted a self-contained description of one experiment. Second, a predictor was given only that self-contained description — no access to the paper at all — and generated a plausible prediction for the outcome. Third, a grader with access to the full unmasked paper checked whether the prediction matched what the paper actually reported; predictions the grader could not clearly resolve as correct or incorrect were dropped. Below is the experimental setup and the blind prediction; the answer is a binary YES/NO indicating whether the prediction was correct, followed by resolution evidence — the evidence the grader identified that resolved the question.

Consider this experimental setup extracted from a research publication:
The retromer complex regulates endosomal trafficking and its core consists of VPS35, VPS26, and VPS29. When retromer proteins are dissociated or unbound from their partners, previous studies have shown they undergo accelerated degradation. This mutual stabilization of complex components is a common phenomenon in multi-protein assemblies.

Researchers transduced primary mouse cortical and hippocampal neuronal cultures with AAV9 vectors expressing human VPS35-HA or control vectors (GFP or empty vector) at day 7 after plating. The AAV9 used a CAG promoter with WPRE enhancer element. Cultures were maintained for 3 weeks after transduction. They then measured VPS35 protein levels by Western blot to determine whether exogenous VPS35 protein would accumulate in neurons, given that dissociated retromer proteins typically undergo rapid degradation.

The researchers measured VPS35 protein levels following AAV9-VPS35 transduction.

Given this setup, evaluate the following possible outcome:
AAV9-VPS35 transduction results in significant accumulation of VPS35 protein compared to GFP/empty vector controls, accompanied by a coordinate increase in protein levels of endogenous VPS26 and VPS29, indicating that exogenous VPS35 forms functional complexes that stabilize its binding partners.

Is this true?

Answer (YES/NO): NO